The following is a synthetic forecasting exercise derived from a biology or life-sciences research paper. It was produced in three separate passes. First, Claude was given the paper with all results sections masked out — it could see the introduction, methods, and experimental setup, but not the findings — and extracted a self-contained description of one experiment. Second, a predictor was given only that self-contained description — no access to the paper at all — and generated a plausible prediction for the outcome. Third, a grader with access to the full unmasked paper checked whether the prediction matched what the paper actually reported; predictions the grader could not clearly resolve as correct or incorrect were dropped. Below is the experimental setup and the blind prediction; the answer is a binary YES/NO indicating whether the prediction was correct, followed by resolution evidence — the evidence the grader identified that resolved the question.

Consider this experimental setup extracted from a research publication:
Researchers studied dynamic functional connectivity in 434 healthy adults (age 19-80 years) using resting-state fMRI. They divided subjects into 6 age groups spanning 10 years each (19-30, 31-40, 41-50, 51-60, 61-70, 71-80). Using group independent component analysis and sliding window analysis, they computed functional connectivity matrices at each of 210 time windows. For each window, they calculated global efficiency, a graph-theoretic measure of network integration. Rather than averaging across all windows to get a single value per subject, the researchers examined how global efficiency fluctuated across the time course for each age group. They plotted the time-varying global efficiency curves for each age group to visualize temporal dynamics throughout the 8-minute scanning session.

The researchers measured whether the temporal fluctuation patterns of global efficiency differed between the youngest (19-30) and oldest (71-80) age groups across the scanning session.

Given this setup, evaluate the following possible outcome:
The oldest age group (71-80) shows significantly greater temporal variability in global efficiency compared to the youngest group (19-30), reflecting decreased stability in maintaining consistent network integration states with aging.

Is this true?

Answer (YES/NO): NO